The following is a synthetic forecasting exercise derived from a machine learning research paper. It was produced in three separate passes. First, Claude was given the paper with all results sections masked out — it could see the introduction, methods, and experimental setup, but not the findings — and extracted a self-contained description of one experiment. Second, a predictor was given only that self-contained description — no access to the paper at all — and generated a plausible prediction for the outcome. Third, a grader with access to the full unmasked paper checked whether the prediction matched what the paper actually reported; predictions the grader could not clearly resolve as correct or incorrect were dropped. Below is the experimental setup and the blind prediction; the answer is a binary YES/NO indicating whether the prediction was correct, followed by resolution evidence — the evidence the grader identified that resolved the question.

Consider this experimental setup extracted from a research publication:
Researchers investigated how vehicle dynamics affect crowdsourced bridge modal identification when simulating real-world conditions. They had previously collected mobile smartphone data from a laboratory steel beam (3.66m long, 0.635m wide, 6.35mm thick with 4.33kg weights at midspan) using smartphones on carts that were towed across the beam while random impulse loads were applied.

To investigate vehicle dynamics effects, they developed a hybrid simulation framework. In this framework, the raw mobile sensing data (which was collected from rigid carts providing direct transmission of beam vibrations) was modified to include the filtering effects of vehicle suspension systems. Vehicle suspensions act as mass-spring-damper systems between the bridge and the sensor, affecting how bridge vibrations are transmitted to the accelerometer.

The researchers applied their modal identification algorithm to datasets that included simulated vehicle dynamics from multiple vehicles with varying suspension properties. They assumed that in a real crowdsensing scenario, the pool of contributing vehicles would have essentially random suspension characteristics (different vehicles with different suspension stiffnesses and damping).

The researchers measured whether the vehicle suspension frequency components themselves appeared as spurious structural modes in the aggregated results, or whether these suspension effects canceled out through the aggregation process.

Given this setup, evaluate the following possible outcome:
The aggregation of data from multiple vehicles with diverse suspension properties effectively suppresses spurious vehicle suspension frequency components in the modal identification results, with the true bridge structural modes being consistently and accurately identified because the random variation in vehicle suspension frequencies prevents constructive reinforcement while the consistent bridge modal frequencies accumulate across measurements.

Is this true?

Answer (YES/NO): NO